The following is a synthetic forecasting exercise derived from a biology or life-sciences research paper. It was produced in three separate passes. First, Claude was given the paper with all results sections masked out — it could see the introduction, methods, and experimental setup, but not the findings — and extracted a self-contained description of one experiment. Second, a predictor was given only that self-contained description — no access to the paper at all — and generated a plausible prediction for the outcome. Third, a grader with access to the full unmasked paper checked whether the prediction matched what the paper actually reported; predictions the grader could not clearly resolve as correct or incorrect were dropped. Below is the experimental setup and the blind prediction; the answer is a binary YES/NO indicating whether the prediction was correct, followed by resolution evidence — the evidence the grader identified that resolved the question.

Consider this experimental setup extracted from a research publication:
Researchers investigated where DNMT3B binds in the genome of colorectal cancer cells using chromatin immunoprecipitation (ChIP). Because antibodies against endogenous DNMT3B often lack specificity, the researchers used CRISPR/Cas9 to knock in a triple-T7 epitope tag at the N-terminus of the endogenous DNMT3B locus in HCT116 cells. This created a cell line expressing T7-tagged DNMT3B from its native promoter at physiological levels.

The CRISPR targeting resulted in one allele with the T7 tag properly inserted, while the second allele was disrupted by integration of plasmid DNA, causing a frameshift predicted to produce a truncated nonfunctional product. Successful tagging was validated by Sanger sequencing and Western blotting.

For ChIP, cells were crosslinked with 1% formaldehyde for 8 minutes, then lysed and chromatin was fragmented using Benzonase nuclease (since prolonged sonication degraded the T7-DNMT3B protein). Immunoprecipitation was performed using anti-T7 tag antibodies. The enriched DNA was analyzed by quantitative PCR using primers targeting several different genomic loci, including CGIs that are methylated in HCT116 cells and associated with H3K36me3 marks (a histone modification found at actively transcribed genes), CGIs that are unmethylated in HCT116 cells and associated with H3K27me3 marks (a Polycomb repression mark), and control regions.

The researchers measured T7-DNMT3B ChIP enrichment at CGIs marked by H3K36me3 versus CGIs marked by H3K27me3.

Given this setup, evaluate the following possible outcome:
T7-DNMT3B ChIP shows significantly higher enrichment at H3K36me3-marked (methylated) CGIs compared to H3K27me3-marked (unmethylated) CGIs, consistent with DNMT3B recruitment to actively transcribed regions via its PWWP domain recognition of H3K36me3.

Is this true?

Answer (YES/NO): NO